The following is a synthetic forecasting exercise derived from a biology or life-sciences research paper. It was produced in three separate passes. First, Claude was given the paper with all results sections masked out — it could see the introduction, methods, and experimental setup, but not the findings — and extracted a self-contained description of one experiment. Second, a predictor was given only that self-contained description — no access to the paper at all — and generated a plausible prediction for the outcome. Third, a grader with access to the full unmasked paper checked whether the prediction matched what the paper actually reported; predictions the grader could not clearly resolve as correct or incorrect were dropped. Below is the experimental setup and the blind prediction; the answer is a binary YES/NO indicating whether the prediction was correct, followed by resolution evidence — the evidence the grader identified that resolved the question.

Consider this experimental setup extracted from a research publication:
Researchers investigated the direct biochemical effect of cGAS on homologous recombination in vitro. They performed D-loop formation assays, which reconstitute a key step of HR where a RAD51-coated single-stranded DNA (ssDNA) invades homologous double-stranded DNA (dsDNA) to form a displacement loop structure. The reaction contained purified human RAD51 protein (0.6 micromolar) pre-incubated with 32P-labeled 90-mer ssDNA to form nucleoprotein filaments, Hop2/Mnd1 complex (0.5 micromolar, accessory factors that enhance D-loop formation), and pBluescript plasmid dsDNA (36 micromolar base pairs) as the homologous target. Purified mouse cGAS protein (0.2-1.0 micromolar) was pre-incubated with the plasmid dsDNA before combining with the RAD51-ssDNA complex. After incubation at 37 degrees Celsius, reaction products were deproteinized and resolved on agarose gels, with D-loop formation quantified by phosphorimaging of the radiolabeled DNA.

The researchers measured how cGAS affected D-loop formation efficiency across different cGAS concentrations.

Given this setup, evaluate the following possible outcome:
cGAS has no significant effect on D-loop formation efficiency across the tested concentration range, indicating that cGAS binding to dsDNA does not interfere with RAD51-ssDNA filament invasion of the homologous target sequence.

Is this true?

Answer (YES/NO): NO